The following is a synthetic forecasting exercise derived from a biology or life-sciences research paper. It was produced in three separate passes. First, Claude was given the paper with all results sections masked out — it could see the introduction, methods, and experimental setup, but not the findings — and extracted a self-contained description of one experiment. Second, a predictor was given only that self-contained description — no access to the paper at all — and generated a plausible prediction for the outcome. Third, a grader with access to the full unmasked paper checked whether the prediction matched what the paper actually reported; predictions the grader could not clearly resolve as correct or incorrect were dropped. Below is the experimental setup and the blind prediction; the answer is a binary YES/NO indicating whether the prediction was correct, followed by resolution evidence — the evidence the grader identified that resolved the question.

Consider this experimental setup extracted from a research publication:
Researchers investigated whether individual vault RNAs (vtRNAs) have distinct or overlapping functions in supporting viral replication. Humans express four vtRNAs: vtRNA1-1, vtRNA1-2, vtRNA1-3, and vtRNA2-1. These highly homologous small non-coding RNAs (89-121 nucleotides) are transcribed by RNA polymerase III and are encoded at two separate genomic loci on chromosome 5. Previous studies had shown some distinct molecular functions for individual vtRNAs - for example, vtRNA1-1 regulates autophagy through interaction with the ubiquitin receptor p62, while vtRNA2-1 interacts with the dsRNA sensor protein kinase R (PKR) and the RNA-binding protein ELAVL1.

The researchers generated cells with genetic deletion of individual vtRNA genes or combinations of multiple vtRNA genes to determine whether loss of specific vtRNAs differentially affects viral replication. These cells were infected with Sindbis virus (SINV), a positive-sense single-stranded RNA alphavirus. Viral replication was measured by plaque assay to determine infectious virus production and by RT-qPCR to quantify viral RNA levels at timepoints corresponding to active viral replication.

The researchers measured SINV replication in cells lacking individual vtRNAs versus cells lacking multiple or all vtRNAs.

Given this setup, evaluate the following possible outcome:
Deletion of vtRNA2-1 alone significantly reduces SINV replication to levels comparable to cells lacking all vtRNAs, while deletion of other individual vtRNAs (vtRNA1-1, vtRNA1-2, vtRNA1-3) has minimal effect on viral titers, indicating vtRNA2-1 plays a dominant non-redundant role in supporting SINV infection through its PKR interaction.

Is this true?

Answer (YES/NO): NO